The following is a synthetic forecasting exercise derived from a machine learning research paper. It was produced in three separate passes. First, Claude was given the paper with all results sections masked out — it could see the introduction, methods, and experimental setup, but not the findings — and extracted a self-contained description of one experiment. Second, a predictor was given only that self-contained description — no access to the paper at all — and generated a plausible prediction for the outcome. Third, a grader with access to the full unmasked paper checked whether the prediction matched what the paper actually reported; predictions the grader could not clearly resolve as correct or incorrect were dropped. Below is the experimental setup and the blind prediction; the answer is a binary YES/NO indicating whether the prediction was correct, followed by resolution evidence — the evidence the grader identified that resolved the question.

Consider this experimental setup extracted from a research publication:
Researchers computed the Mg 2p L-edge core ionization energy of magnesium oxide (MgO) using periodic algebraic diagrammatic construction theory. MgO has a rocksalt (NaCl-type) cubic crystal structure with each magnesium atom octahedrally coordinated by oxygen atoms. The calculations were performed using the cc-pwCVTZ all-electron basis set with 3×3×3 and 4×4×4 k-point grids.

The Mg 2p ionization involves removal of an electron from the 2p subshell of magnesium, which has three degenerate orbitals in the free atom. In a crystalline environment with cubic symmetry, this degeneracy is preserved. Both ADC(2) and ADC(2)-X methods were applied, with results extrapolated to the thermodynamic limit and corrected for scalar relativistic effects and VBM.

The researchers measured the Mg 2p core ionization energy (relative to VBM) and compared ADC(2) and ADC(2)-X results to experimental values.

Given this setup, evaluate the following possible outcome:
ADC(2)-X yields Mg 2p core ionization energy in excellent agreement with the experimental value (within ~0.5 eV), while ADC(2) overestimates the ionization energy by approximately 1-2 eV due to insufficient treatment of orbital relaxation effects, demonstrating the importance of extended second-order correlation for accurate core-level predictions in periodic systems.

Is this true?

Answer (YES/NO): NO